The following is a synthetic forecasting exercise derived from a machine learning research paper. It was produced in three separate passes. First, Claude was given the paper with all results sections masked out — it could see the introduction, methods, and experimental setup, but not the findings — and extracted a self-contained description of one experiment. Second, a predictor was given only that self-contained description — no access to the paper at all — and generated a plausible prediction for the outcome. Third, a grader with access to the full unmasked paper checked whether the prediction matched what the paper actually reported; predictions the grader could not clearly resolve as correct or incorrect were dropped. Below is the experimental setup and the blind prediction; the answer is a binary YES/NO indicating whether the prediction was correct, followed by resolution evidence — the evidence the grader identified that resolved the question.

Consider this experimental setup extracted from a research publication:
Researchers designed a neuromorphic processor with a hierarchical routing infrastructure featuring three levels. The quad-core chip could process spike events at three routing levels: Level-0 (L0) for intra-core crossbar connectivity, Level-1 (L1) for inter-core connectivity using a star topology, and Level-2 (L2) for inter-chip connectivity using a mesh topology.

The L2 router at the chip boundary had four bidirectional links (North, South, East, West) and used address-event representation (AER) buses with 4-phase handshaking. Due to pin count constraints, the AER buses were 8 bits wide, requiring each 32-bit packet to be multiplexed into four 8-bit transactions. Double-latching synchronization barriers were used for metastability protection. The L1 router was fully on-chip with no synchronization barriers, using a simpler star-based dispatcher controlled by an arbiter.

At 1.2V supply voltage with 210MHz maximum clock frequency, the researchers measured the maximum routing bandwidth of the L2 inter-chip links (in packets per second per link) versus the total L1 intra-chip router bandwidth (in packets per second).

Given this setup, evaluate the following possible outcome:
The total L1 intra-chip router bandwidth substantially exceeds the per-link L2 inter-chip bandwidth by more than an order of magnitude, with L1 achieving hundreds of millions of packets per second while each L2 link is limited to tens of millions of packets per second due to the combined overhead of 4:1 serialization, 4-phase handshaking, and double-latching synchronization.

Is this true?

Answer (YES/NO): NO